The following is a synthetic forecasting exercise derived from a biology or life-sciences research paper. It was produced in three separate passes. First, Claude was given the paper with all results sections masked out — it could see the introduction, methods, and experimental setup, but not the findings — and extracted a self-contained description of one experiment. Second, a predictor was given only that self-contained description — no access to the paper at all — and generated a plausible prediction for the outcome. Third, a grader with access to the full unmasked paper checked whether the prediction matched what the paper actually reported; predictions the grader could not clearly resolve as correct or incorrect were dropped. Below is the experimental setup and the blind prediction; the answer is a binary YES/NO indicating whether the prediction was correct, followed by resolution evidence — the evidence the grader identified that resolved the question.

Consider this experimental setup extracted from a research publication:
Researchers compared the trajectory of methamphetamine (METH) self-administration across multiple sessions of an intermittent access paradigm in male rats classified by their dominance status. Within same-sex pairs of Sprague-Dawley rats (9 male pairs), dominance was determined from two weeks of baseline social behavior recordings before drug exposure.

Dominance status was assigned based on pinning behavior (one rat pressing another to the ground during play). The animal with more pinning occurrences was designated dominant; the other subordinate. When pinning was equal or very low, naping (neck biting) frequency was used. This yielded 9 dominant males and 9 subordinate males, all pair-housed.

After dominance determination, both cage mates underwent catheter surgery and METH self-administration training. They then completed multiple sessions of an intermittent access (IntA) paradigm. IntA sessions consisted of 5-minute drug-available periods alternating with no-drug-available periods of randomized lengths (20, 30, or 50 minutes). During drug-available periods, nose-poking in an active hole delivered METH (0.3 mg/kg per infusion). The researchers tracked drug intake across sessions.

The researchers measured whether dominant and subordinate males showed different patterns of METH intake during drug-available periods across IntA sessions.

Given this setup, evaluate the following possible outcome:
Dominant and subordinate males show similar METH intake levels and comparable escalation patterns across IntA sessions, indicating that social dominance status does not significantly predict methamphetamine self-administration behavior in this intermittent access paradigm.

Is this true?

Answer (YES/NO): NO